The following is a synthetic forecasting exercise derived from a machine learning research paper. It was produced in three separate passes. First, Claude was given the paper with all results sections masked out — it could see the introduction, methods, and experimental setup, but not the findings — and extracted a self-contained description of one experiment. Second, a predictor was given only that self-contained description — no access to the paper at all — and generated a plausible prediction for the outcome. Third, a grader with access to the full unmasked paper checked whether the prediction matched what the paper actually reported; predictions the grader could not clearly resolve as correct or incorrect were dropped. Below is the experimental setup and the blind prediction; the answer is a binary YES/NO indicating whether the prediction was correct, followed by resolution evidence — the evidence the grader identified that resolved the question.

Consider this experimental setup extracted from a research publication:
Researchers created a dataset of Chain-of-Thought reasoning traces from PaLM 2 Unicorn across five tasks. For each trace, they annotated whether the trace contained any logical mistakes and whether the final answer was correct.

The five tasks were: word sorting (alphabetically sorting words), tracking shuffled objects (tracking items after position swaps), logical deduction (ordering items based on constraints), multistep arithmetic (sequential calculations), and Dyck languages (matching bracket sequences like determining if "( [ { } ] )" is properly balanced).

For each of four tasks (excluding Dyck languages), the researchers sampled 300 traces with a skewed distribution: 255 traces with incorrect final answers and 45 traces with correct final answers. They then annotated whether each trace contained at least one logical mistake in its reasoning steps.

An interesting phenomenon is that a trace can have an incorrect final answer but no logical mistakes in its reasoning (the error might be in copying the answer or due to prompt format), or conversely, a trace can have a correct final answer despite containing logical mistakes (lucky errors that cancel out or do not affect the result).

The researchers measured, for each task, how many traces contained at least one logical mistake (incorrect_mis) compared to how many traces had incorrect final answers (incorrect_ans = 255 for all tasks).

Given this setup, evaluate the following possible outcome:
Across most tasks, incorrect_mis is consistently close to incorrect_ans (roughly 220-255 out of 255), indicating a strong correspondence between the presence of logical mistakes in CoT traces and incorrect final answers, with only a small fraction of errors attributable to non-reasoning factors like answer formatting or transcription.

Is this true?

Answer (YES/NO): NO